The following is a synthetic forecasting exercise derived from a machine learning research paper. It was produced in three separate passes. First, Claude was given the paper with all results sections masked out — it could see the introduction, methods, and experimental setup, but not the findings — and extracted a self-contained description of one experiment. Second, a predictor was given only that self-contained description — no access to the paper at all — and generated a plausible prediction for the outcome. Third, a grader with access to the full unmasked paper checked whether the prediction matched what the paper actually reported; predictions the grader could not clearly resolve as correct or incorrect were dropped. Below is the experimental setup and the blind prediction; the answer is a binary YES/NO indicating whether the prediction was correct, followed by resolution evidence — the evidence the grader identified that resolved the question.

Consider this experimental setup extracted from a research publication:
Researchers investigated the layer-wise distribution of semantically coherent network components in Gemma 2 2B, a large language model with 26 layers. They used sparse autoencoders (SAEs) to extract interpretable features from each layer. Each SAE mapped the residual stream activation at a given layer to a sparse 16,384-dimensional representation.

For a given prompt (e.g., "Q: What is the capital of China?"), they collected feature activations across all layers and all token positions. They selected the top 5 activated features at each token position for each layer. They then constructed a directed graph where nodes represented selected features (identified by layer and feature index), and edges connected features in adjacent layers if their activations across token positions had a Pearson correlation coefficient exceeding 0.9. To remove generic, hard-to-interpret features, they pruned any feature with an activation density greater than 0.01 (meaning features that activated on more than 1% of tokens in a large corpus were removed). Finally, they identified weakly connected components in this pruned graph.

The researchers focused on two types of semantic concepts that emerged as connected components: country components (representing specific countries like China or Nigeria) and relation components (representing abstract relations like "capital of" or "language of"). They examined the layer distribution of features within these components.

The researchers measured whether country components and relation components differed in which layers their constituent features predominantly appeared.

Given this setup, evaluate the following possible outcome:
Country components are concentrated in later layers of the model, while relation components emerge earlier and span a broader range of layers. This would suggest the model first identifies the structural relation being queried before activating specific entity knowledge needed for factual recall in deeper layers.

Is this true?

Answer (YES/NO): NO